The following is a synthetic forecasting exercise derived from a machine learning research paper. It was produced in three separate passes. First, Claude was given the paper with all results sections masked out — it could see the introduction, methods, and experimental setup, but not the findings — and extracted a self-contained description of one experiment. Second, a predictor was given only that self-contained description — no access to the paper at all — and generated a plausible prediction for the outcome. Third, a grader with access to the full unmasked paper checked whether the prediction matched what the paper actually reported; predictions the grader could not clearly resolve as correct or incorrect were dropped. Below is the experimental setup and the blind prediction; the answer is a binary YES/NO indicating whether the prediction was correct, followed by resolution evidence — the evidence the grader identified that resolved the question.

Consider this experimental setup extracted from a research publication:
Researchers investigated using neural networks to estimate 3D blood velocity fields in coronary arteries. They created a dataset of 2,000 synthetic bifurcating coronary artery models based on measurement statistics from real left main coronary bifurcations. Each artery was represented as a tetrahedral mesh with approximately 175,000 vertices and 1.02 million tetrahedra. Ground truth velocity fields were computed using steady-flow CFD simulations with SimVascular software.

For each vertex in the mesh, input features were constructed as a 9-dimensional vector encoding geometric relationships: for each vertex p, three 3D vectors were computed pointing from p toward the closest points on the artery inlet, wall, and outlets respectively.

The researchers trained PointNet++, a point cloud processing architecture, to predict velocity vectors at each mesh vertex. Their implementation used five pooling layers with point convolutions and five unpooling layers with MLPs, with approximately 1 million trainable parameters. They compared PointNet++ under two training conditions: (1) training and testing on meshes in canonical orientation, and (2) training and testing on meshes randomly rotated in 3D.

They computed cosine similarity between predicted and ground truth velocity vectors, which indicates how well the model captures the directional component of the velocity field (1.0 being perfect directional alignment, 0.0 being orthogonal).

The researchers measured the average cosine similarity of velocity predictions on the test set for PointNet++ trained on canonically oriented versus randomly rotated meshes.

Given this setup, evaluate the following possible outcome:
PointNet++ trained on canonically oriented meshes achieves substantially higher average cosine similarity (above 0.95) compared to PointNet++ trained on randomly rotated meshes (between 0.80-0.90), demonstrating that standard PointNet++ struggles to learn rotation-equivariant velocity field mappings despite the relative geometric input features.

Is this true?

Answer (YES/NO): NO